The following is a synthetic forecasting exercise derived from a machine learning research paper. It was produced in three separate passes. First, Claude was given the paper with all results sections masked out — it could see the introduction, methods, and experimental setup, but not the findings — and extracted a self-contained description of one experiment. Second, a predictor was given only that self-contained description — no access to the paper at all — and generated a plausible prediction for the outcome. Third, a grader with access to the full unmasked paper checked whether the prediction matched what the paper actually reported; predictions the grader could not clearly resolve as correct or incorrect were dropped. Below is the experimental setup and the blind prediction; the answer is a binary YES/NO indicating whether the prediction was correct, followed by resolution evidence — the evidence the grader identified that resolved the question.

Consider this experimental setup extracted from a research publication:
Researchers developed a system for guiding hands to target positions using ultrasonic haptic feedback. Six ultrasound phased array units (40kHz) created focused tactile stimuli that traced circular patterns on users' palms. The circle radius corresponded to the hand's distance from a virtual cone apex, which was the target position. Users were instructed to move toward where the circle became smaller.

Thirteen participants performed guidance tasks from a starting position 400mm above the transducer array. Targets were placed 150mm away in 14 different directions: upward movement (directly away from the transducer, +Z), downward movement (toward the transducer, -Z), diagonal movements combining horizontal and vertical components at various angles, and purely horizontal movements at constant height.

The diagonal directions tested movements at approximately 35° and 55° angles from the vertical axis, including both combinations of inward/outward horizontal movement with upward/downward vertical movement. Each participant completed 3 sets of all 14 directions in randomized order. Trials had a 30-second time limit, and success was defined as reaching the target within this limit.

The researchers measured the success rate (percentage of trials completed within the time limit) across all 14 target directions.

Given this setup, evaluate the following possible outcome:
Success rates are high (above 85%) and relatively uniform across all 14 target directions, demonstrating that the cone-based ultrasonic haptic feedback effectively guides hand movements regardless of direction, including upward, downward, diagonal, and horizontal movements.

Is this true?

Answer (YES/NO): NO